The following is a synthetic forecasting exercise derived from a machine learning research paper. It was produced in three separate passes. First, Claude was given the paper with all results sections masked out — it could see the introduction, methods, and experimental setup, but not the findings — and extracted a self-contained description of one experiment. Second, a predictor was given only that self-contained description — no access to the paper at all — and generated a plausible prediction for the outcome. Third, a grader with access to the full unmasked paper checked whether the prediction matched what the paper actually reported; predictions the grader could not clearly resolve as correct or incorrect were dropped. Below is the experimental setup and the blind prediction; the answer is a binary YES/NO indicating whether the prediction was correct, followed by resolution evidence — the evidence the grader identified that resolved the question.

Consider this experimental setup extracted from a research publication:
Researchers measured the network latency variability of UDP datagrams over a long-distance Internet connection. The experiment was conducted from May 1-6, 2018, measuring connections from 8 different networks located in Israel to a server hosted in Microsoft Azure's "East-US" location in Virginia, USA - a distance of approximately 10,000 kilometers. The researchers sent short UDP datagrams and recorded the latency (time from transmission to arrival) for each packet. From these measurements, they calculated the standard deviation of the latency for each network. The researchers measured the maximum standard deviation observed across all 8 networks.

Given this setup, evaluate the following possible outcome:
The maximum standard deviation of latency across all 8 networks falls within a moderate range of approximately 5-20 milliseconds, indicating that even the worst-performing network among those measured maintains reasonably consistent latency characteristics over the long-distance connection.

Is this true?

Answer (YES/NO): NO